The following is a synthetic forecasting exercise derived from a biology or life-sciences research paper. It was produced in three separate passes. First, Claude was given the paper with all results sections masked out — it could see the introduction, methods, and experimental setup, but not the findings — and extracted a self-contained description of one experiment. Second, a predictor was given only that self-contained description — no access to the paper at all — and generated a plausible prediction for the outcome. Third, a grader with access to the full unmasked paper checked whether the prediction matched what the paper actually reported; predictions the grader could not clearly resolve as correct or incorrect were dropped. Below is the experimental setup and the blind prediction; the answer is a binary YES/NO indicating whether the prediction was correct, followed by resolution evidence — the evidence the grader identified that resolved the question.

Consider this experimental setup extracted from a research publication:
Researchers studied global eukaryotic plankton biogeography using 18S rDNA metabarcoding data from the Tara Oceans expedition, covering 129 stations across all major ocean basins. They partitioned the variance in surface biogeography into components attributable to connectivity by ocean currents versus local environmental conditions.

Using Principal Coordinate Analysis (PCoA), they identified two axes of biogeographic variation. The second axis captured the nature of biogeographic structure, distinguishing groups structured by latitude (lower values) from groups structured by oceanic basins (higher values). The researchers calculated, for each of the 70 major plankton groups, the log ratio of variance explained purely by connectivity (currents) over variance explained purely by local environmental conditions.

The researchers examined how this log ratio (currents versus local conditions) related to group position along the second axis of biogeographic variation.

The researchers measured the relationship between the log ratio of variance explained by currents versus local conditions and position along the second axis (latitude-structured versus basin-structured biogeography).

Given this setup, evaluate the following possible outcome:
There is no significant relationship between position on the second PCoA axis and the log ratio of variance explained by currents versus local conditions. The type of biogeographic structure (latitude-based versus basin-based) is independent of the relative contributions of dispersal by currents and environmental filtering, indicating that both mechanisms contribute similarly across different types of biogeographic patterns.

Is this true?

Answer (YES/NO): NO